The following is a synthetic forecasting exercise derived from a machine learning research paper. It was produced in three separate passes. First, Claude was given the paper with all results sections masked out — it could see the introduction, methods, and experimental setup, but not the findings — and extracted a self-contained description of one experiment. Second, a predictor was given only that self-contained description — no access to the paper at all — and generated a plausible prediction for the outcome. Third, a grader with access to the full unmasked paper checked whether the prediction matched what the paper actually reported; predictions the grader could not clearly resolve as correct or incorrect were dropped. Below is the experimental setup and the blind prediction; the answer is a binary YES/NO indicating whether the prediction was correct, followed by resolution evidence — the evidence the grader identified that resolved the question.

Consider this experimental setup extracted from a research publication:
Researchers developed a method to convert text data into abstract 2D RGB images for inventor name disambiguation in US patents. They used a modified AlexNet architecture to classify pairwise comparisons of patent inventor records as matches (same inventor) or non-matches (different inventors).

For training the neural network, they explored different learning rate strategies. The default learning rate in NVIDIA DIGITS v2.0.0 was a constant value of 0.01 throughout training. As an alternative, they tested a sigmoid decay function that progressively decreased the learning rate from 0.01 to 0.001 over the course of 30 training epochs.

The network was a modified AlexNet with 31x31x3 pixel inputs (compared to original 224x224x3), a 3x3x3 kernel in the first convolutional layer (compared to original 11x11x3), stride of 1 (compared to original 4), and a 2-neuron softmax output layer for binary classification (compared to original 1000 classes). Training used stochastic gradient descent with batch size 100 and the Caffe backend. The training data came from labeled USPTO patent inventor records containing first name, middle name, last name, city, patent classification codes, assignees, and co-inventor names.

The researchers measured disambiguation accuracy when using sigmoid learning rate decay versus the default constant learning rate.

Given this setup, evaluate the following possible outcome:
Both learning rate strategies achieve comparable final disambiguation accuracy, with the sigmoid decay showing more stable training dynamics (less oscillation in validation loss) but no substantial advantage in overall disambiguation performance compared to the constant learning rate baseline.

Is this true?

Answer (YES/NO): NO